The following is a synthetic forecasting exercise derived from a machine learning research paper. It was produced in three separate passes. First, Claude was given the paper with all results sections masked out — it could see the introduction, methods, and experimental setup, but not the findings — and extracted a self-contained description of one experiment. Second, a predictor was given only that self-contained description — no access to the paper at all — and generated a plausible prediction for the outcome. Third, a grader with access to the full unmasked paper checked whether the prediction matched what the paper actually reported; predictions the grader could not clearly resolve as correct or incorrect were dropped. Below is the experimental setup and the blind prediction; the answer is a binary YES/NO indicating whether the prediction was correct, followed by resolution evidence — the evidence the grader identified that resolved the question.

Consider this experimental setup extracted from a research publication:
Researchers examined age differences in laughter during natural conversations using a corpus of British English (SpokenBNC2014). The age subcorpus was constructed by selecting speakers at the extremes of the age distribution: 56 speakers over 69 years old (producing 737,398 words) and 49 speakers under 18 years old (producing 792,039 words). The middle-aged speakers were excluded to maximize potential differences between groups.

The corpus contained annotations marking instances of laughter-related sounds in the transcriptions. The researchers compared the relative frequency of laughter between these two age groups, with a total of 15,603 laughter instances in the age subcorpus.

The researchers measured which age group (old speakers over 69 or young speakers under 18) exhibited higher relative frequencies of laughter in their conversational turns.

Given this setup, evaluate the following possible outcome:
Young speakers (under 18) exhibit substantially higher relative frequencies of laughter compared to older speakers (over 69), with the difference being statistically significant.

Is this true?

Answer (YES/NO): NO